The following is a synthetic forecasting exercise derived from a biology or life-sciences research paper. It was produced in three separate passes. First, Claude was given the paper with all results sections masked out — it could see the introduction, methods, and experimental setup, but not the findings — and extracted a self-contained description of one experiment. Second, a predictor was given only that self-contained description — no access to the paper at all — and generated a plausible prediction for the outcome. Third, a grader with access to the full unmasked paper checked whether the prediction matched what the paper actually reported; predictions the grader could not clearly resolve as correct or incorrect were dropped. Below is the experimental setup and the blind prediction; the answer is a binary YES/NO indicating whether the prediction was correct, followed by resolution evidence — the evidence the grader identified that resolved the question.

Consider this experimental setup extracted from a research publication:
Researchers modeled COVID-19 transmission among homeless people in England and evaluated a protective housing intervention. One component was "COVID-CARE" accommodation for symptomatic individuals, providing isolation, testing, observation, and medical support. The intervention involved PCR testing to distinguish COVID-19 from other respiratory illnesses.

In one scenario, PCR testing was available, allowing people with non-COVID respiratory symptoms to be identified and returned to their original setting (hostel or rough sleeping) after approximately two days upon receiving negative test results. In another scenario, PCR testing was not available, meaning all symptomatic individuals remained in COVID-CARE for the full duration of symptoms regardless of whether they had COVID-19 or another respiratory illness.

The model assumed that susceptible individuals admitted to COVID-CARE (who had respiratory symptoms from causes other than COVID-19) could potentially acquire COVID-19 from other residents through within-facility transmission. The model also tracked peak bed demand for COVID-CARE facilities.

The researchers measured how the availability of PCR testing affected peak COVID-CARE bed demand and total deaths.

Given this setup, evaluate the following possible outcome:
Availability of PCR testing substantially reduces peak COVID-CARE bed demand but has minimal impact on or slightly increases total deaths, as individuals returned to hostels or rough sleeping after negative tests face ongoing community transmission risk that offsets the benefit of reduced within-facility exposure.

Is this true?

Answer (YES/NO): NO